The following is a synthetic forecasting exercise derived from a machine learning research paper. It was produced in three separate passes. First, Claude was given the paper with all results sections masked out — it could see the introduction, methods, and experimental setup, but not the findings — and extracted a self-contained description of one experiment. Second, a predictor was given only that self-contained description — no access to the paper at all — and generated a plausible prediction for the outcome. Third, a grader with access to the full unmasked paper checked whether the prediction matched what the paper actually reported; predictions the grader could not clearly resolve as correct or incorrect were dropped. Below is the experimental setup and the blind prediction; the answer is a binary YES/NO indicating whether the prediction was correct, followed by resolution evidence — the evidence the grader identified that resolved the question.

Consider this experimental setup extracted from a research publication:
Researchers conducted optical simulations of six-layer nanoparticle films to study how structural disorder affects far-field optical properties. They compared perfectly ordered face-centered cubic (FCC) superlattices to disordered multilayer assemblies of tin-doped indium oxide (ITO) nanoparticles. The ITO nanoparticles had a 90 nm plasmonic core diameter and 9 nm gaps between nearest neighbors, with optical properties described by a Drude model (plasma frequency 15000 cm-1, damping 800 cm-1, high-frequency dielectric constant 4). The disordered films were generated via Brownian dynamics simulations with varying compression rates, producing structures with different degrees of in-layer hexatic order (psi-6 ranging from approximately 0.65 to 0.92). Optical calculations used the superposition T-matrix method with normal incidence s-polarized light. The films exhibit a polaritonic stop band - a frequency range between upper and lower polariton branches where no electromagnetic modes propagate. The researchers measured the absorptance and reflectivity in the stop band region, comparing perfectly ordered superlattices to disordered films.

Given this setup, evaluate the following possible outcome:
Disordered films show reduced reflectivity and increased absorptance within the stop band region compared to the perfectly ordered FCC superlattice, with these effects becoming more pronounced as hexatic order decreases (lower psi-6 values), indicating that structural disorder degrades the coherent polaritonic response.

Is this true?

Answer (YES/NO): YES